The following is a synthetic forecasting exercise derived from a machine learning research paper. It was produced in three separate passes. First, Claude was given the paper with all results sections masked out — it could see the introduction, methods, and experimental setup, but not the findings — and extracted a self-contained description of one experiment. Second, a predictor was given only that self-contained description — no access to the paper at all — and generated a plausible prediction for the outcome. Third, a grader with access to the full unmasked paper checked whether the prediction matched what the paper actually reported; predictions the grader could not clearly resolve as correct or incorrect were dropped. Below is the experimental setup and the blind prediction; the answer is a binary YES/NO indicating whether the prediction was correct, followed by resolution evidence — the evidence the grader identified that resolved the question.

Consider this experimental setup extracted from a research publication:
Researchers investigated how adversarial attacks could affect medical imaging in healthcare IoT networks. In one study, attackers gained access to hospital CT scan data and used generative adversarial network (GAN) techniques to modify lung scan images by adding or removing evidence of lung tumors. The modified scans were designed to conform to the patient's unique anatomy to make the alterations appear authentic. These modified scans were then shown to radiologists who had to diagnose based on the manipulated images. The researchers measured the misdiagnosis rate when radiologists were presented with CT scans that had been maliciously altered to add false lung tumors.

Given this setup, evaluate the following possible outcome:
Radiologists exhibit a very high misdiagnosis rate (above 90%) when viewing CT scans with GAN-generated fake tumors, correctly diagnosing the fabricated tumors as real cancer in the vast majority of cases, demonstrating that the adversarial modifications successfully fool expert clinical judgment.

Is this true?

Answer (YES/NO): YES